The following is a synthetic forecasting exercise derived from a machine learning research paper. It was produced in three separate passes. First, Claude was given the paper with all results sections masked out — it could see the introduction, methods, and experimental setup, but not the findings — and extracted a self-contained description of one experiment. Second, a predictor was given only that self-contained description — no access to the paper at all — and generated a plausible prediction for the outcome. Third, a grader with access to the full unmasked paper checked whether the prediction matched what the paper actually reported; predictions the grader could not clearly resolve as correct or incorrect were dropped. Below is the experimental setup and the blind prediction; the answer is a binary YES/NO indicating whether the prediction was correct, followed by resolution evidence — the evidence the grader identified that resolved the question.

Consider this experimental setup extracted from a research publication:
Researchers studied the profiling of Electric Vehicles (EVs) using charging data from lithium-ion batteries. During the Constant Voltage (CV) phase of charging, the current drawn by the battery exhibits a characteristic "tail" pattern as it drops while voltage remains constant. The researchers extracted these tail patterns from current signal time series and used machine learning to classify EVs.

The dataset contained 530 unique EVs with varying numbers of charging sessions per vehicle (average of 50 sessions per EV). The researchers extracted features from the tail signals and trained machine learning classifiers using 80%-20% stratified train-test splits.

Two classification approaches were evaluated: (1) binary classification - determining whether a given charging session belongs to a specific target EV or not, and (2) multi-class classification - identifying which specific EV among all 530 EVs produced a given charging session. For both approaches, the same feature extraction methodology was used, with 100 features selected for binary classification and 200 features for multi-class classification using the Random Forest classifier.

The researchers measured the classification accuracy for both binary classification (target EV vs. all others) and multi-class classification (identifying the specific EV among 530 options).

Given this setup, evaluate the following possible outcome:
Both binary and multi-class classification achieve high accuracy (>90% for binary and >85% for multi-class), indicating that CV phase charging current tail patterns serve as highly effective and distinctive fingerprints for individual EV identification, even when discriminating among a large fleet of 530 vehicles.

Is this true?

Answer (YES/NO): NO